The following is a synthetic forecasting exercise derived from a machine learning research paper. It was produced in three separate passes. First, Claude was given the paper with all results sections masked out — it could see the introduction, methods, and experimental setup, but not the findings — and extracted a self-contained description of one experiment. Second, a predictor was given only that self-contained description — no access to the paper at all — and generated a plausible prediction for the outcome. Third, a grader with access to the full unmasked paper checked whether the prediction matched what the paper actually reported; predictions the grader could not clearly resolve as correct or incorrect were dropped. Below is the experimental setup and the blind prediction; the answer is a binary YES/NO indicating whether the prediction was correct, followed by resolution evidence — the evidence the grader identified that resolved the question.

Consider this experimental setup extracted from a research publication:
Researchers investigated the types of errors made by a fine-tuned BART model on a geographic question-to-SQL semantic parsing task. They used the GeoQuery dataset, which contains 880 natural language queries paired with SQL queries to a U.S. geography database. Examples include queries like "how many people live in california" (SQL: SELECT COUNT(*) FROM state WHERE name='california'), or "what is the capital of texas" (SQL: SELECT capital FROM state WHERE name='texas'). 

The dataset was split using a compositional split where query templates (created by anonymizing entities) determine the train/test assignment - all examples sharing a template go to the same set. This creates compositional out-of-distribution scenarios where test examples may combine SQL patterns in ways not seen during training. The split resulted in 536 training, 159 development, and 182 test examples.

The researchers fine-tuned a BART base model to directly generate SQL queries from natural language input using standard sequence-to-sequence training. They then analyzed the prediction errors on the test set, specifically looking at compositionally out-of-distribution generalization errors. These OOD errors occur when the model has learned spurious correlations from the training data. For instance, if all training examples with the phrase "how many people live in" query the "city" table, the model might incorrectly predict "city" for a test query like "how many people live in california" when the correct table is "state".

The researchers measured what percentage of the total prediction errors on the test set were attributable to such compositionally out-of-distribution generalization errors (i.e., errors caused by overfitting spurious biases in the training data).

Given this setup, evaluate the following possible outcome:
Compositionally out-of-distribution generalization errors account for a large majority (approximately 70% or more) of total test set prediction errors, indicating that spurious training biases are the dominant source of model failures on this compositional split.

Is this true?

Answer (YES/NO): YES